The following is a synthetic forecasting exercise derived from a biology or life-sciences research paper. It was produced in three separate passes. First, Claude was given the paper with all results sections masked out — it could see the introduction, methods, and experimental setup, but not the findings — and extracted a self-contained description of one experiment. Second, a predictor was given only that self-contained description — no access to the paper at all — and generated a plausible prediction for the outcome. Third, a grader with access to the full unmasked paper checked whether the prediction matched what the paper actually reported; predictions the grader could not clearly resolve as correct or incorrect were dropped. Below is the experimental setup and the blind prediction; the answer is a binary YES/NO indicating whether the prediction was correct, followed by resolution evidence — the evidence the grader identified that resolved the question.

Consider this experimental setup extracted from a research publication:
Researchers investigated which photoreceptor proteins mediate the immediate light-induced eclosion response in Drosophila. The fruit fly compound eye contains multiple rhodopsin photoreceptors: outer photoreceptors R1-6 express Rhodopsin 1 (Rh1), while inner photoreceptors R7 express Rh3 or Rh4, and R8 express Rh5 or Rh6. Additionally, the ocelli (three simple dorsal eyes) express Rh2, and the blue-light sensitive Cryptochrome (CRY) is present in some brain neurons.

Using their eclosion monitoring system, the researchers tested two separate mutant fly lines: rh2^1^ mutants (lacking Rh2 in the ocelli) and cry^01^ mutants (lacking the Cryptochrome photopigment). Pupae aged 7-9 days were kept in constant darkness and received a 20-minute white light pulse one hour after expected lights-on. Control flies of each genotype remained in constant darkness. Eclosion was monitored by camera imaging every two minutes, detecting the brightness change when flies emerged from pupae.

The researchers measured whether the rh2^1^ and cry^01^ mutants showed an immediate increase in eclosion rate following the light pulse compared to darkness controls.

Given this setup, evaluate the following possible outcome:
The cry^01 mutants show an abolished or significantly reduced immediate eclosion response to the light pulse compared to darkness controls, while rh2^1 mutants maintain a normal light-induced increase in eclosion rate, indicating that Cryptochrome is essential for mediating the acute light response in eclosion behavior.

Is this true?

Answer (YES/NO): NO